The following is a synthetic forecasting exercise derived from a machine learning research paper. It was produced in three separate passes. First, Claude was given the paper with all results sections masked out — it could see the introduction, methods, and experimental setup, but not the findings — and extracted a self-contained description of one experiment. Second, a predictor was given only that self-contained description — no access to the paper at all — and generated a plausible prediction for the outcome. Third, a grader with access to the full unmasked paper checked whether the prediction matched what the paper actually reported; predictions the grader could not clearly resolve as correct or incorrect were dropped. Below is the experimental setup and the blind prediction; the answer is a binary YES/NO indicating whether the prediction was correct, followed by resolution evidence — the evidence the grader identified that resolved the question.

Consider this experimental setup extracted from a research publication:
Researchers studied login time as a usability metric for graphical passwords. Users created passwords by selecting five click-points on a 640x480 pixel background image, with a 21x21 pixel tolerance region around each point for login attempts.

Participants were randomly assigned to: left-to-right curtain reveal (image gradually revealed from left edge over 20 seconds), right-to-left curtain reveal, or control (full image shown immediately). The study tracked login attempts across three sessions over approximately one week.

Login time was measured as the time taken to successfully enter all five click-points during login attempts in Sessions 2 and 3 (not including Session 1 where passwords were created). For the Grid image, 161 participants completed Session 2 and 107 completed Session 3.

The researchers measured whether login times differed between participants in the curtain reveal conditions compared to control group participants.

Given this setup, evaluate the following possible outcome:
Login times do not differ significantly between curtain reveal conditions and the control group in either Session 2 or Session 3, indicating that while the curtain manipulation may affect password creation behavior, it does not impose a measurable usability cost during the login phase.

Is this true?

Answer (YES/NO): YES